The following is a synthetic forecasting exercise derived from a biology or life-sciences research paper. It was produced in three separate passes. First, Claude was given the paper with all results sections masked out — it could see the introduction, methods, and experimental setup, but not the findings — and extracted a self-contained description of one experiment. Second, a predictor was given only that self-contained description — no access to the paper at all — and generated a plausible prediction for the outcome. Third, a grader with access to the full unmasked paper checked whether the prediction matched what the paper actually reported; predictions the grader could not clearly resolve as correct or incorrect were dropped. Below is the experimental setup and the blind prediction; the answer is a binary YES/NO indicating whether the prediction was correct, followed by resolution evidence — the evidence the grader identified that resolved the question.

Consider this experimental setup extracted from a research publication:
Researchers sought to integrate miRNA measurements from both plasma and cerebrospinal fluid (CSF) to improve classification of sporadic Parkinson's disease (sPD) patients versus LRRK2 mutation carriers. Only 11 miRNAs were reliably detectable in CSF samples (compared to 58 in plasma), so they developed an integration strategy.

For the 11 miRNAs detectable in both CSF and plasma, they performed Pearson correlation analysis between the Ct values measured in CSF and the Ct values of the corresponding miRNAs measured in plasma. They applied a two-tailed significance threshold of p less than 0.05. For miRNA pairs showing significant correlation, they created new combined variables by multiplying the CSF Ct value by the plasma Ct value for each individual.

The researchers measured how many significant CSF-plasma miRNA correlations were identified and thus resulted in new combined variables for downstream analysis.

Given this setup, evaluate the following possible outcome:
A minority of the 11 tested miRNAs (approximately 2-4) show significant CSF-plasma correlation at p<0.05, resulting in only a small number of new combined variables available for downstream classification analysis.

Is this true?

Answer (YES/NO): NO